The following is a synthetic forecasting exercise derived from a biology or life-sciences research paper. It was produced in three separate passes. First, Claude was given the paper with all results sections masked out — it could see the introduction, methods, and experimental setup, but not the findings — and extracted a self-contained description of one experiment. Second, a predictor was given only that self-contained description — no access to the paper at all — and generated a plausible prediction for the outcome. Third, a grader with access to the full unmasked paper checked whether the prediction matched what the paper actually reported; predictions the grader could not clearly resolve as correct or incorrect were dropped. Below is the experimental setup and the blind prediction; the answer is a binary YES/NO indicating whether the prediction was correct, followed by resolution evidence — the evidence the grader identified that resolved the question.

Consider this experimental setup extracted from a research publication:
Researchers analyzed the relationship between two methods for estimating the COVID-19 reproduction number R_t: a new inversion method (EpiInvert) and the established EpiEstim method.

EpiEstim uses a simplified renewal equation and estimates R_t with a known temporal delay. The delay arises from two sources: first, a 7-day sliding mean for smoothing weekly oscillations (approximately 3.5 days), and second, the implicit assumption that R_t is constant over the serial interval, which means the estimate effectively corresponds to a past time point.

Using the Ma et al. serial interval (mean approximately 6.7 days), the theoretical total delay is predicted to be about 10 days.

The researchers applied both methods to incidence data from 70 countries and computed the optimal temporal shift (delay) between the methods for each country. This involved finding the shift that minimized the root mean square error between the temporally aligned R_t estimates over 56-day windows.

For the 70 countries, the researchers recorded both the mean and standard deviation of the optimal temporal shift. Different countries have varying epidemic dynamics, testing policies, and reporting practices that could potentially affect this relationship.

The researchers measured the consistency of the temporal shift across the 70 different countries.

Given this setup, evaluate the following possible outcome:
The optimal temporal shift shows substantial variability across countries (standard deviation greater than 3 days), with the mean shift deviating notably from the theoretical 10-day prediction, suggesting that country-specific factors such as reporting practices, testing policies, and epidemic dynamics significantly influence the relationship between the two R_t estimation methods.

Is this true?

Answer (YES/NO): NO